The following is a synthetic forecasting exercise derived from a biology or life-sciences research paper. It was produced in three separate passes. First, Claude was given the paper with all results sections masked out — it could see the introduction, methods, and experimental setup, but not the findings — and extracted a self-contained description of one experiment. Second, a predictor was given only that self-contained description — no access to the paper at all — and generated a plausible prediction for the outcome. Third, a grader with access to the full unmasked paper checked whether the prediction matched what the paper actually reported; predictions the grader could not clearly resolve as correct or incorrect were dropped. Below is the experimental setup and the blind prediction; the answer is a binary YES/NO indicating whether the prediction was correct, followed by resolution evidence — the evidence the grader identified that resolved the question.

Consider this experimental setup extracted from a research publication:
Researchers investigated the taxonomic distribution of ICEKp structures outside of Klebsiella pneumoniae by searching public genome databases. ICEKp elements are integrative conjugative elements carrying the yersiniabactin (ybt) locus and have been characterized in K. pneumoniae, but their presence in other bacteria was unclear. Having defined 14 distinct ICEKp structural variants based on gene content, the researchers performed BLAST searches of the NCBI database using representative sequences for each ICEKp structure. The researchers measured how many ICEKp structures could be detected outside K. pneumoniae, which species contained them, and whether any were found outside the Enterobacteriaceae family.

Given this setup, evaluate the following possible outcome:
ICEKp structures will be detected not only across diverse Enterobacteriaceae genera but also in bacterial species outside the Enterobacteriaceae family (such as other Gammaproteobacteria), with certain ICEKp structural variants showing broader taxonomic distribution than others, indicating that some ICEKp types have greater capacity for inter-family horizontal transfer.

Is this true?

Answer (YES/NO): NO